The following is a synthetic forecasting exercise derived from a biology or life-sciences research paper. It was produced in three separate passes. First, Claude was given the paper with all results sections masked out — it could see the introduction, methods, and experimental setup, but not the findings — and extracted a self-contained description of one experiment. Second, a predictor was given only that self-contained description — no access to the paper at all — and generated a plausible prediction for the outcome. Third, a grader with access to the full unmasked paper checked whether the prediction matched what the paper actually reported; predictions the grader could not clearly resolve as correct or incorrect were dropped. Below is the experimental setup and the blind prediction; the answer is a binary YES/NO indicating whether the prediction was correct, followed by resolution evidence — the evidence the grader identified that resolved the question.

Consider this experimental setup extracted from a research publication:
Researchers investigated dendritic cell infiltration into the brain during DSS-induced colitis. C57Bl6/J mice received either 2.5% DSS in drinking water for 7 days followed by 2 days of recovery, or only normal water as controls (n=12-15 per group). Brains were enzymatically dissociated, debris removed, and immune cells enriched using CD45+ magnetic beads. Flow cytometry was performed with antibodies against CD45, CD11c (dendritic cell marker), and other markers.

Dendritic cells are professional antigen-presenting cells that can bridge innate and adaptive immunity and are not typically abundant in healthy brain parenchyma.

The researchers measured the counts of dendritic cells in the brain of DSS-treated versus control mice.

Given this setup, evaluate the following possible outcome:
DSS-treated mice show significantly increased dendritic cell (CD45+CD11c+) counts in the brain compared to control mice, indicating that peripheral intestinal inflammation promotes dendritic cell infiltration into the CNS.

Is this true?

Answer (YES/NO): YES